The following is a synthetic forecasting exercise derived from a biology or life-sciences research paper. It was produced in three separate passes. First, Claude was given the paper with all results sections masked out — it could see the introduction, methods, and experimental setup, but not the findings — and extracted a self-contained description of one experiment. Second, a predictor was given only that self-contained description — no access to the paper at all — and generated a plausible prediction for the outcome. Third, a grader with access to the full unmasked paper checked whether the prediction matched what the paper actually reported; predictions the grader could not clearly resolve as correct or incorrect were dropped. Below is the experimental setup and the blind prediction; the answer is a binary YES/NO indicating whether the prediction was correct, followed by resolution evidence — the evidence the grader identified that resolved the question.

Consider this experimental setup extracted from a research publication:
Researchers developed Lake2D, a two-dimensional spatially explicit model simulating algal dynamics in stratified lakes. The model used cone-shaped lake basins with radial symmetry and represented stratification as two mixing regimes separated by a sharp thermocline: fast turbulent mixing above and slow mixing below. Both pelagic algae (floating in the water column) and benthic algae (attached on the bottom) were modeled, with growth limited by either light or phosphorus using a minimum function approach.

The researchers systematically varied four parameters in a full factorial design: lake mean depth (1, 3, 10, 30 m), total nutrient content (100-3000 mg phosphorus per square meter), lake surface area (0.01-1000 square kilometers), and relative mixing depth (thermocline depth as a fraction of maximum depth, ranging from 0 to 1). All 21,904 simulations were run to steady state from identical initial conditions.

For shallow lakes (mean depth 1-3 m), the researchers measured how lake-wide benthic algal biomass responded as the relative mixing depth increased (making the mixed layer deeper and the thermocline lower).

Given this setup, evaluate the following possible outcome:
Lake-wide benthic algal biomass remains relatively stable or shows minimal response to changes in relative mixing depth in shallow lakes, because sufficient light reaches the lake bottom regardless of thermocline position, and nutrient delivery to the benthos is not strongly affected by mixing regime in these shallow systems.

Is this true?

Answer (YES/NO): NO